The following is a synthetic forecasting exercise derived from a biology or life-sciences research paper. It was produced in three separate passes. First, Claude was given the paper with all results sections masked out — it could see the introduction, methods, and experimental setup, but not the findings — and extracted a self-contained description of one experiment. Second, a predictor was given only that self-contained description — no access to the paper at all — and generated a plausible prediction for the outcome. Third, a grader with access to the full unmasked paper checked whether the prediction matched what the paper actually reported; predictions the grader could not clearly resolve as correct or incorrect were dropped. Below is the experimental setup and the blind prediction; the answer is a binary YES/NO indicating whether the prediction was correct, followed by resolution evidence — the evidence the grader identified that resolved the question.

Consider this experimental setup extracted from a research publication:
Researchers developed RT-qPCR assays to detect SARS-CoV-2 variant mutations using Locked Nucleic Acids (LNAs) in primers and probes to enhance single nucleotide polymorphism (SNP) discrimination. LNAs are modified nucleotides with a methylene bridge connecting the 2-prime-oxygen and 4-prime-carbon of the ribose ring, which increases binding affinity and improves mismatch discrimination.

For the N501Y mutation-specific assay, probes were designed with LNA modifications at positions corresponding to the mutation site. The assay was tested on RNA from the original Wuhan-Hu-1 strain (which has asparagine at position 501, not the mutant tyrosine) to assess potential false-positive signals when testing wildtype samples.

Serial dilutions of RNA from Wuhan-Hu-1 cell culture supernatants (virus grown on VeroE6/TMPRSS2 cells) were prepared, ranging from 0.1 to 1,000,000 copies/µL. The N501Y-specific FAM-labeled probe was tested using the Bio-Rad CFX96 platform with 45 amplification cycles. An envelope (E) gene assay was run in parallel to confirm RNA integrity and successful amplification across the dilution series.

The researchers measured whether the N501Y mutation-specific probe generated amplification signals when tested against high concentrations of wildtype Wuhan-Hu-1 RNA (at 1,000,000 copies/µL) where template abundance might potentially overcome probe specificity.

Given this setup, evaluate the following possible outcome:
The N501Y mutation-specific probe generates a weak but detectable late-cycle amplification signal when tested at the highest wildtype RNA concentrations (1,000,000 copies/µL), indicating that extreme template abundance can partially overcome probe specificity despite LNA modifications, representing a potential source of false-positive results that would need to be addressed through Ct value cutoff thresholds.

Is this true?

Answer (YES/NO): NO